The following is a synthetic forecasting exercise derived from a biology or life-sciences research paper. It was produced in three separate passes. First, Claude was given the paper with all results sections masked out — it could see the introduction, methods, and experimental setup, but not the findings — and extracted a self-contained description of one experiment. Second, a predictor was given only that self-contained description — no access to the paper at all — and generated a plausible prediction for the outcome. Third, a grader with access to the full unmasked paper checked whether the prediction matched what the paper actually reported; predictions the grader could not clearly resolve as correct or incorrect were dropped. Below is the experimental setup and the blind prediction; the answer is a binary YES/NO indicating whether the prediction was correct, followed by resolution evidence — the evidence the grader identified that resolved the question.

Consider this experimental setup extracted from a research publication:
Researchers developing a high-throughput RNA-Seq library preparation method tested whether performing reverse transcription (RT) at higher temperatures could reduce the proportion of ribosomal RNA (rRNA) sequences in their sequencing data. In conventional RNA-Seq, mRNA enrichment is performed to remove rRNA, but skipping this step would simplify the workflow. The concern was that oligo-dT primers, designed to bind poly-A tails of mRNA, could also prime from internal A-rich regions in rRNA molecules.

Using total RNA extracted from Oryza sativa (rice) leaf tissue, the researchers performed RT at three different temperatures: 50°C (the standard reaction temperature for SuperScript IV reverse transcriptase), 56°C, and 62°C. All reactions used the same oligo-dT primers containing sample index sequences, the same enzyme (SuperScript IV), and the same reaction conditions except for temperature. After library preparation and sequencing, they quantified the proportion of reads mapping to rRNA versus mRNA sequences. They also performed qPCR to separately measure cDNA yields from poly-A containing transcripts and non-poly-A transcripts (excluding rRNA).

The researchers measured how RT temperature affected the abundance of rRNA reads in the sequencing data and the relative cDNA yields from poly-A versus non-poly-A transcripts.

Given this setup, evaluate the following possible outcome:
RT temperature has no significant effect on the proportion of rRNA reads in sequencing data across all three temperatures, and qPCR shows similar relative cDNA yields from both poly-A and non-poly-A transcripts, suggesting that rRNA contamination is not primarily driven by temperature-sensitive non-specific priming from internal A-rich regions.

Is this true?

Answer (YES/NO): NO